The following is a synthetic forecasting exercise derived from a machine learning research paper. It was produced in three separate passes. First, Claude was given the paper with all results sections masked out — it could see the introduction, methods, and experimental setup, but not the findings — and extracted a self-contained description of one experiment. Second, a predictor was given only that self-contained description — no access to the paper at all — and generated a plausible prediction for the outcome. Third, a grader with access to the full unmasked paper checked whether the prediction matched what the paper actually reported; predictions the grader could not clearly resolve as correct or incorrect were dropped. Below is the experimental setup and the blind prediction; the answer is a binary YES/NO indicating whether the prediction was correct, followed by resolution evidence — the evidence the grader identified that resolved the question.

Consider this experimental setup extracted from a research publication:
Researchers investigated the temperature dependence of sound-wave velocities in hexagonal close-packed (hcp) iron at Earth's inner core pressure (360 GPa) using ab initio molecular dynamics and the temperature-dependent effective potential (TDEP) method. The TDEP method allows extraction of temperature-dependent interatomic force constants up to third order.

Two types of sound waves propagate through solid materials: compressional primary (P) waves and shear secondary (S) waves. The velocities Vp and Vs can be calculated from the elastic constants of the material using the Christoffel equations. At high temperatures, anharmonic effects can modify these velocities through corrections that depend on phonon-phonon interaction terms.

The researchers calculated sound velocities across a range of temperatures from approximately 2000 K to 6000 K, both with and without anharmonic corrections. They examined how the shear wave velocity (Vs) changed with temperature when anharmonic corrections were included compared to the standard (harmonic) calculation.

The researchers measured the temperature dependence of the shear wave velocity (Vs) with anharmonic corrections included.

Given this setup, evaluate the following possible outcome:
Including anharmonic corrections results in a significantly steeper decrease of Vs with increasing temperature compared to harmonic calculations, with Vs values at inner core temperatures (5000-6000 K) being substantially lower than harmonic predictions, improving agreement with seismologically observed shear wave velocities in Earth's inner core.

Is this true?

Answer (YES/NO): YES